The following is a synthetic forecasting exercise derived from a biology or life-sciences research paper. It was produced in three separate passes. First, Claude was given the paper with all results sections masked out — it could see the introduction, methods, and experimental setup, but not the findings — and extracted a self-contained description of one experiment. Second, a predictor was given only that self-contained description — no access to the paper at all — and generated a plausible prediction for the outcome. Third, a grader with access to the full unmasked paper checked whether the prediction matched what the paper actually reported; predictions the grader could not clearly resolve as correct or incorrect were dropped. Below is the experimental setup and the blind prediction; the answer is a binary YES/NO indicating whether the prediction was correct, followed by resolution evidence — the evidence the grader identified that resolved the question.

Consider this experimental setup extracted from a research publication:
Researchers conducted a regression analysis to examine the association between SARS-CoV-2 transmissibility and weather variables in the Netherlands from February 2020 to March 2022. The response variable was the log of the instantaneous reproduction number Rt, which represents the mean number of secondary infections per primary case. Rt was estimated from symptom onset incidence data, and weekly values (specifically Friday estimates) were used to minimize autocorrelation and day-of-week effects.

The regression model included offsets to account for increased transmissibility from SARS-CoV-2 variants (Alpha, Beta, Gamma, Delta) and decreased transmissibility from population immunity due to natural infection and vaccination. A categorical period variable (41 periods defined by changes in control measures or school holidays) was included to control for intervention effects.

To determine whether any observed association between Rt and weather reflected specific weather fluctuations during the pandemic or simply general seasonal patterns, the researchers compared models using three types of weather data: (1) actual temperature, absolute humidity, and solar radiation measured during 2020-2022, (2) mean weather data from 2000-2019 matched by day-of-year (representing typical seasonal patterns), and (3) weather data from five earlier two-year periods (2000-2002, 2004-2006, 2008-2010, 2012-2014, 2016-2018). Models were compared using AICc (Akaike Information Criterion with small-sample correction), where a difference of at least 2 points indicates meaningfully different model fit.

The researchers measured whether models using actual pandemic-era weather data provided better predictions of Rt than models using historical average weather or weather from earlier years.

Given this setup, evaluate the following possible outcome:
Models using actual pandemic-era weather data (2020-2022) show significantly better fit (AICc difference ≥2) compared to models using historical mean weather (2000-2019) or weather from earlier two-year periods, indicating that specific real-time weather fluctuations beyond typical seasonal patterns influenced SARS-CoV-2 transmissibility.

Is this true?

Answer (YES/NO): YES